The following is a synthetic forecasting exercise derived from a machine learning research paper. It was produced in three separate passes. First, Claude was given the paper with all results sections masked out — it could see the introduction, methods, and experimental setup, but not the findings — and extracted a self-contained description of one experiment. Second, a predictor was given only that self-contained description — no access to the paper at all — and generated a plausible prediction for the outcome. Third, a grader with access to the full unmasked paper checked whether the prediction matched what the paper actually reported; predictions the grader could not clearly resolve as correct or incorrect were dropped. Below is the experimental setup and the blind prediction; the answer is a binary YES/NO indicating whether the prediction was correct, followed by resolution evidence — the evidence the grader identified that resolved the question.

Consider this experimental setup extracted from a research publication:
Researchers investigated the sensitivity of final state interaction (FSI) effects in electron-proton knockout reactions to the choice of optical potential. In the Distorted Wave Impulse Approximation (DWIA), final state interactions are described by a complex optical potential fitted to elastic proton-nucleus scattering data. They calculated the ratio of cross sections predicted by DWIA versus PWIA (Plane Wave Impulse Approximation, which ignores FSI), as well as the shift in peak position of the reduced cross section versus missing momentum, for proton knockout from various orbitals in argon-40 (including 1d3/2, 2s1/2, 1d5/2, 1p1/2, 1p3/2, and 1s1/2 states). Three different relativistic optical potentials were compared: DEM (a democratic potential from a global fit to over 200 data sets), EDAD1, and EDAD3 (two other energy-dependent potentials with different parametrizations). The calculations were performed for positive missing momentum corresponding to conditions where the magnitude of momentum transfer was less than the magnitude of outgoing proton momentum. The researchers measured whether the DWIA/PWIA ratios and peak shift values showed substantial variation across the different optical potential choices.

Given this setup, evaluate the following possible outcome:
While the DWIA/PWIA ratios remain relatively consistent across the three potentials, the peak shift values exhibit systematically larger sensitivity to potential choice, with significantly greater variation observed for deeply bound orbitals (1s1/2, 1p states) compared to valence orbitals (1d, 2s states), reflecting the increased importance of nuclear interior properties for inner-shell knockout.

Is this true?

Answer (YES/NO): NO